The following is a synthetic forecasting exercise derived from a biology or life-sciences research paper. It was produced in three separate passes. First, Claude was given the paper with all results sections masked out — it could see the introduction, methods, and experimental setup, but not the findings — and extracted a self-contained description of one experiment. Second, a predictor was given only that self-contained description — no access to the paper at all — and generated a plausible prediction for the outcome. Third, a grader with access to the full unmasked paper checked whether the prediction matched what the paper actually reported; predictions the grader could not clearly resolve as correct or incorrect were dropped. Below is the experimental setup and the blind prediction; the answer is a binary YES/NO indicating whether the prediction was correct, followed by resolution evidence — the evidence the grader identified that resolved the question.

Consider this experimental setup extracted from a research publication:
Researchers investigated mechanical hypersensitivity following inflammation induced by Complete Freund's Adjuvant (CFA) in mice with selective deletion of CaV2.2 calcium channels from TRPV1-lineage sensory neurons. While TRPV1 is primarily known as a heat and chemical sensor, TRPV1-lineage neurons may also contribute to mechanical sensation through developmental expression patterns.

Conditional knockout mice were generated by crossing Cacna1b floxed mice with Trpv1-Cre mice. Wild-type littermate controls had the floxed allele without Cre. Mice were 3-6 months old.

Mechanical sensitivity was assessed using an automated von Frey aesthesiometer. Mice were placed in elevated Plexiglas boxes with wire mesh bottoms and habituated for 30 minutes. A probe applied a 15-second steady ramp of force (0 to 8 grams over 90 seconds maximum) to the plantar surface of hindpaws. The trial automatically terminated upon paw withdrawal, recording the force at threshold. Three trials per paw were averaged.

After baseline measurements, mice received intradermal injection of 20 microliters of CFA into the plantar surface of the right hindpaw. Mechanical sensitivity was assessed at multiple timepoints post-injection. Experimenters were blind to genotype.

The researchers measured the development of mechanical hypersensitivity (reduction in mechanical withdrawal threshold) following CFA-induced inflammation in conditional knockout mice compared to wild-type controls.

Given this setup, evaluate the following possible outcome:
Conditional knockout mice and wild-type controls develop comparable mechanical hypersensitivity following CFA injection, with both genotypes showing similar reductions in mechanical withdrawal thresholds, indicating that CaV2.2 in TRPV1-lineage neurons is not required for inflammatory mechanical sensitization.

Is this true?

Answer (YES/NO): YES